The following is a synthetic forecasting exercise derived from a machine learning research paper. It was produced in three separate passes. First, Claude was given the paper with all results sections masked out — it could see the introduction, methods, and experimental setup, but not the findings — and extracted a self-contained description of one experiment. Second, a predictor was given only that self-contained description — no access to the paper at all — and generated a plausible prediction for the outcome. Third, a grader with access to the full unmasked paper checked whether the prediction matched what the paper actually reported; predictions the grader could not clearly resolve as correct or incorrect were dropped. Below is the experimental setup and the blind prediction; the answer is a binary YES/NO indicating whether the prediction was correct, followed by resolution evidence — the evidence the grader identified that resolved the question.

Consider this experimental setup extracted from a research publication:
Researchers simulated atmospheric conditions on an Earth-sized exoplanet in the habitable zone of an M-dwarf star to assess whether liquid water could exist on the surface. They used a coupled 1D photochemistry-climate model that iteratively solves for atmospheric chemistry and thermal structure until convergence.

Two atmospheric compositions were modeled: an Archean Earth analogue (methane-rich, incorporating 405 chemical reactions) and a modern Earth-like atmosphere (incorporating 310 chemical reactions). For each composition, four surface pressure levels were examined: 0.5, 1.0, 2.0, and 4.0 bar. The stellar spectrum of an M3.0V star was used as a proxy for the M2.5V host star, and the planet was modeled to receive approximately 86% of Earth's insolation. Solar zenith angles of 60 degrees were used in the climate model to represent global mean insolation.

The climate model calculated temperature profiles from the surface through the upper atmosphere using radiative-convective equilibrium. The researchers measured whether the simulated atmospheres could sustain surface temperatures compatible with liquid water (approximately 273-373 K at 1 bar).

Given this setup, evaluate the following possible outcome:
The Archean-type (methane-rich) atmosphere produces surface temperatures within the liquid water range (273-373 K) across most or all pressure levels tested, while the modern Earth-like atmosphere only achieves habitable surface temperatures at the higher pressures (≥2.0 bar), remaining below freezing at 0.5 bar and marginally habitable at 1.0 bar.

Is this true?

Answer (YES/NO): NO